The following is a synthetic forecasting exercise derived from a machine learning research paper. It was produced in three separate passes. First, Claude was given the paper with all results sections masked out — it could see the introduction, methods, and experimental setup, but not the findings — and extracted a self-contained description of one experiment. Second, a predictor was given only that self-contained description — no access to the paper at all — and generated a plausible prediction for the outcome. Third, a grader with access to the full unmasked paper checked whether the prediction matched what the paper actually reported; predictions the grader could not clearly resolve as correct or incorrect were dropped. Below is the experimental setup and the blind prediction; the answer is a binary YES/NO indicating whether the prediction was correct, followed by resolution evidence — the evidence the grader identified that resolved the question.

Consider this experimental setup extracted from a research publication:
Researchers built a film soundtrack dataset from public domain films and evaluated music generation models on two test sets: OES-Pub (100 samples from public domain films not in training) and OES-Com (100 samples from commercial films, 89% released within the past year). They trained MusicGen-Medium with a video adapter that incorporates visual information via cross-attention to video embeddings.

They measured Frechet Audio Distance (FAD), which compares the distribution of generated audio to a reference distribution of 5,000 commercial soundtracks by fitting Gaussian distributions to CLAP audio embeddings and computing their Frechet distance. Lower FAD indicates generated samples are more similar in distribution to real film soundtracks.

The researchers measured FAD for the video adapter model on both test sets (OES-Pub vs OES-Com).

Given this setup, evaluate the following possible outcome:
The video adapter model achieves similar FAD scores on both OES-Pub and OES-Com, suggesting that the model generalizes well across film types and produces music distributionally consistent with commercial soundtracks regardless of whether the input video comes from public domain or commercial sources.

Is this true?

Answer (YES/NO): NO